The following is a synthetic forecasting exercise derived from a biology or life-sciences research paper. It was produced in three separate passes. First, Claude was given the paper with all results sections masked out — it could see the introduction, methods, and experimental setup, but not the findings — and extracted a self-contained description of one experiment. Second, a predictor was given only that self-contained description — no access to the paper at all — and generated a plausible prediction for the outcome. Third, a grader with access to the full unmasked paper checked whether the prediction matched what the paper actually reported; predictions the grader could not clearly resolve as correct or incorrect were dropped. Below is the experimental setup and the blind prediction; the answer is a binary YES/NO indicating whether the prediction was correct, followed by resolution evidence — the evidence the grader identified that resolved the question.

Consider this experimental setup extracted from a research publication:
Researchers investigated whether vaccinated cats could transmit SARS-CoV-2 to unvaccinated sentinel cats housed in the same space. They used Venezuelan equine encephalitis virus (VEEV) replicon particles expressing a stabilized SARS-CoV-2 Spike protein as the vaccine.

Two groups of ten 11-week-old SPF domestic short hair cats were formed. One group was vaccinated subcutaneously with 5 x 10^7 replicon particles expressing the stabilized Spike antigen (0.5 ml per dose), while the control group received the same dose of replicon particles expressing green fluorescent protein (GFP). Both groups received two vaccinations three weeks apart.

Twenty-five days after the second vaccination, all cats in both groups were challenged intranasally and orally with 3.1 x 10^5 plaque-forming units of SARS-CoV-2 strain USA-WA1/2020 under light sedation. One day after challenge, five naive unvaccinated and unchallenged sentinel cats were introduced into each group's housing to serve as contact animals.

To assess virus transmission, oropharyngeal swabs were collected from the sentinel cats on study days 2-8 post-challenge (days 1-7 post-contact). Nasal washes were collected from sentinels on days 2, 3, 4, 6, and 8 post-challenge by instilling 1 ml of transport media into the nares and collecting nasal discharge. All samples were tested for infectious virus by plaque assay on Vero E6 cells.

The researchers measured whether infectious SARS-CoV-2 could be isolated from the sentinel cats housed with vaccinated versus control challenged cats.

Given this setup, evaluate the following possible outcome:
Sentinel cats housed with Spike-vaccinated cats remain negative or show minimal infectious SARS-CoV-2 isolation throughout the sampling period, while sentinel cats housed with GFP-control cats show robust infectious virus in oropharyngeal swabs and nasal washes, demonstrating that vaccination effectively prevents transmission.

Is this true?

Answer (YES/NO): YES